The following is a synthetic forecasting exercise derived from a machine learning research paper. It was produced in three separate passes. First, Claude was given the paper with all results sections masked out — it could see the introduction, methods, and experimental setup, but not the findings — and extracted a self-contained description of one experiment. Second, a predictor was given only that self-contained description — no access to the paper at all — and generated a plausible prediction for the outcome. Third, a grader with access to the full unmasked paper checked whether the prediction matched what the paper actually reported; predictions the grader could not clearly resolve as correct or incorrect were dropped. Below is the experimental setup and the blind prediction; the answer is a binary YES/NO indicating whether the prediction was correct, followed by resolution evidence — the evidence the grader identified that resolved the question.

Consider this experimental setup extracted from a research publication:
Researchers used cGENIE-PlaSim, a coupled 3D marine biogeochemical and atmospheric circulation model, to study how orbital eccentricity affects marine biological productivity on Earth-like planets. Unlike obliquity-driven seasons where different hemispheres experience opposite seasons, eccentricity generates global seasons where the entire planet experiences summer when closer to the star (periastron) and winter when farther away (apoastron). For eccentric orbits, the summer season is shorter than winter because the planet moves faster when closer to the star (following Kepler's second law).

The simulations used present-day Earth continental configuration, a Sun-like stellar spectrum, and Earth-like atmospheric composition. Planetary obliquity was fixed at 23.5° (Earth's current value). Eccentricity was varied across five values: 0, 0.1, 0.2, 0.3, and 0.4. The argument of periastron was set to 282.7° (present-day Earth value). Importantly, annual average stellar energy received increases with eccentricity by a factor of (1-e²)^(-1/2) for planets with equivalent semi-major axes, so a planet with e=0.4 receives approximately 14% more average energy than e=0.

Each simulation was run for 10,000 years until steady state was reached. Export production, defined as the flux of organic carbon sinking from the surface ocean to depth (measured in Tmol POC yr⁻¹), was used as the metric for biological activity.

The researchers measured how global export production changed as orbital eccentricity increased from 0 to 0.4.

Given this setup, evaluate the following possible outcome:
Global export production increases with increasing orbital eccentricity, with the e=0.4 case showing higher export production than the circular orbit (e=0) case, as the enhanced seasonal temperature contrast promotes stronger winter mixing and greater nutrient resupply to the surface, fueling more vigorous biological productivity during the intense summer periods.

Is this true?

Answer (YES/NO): YES